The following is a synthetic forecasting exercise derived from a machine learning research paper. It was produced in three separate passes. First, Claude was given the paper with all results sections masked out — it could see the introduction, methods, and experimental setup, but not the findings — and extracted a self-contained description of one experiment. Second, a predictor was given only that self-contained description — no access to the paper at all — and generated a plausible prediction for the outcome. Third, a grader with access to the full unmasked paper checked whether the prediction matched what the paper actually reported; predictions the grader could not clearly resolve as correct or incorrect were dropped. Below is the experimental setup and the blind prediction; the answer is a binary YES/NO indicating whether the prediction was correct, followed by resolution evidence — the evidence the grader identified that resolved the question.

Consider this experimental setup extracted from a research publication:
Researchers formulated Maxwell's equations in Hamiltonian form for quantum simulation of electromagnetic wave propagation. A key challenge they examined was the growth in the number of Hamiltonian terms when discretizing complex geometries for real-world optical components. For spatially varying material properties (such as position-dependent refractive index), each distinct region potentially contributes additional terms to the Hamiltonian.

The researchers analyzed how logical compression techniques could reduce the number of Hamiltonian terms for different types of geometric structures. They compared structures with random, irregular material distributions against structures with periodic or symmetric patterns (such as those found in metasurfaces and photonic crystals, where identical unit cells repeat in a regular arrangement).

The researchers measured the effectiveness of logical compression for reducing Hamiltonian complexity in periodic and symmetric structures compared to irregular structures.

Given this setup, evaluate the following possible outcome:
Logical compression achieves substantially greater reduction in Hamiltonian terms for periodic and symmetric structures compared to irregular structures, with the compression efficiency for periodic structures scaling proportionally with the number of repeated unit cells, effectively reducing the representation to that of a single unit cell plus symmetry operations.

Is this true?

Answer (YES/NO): NO